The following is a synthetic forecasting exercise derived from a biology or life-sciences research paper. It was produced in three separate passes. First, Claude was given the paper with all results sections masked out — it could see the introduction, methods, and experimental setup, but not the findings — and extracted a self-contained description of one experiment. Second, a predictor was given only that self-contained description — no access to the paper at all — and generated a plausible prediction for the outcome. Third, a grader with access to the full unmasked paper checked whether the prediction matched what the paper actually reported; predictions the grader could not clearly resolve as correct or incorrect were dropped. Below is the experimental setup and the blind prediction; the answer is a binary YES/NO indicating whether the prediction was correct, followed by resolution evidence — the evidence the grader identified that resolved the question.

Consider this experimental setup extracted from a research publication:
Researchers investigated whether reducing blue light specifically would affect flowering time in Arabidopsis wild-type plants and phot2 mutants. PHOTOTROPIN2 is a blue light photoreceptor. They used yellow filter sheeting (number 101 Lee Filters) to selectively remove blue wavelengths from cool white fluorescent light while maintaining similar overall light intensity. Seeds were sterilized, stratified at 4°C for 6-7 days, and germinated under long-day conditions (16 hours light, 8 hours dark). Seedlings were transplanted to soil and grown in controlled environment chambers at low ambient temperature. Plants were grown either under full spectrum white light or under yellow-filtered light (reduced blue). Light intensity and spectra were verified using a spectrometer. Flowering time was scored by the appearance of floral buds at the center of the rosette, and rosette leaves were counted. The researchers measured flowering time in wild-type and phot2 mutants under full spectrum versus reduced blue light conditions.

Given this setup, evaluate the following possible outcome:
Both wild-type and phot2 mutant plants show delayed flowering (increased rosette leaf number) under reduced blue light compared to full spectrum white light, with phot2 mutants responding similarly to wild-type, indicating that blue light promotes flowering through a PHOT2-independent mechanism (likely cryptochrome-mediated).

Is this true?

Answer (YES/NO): NO